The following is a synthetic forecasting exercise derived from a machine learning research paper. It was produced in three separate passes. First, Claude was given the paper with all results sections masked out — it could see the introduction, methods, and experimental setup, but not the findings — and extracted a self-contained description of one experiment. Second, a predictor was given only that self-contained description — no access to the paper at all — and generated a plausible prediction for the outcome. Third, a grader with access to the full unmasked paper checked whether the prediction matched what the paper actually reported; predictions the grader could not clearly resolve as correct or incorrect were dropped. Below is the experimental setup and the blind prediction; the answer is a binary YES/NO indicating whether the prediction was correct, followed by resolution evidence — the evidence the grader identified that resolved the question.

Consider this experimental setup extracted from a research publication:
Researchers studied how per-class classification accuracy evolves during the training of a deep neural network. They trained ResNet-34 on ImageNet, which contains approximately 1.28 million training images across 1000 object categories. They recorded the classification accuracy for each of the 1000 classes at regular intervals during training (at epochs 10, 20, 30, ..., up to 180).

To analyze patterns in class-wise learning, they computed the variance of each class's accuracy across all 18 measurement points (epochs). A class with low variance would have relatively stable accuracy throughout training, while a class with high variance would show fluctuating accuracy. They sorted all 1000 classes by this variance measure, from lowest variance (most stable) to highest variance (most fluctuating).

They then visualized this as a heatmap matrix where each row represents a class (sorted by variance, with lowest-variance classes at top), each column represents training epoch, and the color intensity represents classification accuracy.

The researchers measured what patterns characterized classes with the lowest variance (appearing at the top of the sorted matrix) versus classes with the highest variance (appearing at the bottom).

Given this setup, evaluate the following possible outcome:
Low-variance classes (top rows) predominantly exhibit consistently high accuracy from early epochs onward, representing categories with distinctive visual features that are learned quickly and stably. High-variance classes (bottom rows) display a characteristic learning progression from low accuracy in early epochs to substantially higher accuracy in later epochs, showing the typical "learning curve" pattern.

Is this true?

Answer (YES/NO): YES